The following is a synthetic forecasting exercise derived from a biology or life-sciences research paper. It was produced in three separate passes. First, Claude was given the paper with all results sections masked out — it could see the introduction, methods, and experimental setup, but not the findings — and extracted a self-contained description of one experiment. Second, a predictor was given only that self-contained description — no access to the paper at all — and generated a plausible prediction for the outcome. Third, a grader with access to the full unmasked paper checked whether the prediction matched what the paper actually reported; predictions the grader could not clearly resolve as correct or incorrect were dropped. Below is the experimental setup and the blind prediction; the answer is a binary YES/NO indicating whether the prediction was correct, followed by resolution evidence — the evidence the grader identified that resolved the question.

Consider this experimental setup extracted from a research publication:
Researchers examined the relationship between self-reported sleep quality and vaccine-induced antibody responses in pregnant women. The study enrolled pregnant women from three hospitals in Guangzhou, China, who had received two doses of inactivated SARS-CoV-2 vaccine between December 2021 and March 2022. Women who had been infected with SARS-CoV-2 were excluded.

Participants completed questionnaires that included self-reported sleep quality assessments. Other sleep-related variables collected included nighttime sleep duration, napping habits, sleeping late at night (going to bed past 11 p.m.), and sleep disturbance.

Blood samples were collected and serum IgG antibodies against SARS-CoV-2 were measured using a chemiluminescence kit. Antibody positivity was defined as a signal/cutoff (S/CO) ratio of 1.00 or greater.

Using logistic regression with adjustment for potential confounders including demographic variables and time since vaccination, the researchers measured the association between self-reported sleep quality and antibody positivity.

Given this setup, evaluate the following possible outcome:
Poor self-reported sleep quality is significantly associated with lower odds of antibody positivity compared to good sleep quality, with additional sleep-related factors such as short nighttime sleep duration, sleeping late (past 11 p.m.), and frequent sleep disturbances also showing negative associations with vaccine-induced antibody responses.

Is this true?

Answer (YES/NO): NO